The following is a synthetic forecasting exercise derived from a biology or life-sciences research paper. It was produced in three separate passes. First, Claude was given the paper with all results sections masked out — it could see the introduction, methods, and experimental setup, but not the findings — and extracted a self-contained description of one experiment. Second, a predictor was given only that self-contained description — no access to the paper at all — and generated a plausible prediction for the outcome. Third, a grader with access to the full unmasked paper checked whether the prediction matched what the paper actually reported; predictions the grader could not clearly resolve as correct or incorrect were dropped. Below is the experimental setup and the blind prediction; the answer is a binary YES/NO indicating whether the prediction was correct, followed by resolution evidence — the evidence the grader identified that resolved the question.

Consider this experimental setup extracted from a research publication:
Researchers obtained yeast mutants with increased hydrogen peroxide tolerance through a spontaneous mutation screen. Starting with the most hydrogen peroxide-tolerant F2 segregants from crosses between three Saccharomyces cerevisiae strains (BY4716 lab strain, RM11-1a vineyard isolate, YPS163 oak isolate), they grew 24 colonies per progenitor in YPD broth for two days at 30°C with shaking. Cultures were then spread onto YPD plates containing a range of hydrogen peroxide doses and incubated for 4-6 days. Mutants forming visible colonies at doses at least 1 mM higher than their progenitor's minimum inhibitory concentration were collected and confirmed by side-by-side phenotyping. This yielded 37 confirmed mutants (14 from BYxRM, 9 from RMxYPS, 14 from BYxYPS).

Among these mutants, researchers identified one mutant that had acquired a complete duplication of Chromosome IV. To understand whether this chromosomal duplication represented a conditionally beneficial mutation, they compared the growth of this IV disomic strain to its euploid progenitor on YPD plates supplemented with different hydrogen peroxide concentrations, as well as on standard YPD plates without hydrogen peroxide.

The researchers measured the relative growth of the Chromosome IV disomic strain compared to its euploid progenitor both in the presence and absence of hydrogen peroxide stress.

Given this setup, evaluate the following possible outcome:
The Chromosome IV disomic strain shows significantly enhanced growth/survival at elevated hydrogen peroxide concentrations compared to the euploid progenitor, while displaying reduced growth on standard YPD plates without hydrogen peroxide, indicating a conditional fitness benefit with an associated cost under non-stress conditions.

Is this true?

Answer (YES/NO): YES